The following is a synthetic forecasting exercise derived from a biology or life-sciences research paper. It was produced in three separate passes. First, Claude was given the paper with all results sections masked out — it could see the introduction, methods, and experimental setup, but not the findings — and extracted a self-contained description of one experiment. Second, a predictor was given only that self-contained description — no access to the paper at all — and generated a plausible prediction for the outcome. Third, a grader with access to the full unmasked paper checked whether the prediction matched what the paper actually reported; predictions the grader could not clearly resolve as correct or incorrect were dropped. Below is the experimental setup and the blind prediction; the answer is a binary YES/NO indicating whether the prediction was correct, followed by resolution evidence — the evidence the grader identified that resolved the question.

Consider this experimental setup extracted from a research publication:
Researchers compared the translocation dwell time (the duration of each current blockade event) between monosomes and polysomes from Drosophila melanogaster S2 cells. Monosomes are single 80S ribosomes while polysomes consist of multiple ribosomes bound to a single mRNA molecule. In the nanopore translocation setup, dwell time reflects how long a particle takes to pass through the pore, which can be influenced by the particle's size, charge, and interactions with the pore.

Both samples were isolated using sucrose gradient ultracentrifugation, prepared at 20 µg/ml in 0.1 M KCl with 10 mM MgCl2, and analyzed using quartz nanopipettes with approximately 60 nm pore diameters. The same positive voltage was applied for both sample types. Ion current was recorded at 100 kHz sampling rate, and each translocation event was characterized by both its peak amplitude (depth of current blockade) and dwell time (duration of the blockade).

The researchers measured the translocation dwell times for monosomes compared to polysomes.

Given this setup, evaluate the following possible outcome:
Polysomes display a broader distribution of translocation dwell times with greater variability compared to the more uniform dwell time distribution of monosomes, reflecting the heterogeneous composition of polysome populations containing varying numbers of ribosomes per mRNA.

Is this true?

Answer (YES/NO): YES